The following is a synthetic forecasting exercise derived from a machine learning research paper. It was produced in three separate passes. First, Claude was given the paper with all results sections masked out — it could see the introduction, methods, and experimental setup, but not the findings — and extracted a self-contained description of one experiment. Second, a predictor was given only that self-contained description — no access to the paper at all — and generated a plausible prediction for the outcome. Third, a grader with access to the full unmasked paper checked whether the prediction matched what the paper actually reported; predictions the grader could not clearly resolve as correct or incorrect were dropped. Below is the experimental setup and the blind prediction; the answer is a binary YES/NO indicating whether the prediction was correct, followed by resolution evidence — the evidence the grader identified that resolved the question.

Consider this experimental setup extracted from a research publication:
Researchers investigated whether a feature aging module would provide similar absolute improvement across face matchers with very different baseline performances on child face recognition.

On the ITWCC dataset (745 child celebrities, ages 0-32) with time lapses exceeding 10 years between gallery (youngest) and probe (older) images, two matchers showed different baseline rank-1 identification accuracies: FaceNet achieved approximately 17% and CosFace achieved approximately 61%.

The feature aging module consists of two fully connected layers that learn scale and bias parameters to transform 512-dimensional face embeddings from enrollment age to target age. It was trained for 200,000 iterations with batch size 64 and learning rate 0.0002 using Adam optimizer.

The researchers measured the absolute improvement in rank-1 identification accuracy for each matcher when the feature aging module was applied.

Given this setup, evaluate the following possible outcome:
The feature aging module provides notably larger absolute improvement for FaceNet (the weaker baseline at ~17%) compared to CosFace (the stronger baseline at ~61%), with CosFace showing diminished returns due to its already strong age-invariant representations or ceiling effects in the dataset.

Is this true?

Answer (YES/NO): NO